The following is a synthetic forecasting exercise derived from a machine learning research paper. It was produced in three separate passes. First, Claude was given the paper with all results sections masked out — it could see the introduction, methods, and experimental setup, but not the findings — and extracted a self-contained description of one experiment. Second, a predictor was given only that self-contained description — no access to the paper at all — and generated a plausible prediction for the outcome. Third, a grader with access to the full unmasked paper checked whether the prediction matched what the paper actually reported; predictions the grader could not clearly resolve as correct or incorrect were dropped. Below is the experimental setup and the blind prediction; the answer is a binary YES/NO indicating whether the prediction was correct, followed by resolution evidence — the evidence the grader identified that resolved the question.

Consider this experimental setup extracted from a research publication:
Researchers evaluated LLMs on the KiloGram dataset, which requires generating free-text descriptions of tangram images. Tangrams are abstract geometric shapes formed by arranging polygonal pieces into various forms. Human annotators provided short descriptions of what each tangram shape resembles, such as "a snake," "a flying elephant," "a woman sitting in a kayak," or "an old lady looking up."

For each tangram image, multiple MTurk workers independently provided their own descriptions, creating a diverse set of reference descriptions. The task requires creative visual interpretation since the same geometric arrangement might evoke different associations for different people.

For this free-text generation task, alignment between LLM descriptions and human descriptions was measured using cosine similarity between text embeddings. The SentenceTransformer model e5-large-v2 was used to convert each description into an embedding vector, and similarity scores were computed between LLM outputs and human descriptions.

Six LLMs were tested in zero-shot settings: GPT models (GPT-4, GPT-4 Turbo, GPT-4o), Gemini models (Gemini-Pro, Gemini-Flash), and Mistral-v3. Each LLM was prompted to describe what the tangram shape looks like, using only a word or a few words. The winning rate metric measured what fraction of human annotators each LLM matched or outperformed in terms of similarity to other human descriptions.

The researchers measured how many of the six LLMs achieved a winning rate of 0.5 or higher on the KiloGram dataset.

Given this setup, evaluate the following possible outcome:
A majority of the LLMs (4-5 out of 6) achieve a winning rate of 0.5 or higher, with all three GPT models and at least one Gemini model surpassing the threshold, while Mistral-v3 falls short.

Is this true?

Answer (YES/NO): NO